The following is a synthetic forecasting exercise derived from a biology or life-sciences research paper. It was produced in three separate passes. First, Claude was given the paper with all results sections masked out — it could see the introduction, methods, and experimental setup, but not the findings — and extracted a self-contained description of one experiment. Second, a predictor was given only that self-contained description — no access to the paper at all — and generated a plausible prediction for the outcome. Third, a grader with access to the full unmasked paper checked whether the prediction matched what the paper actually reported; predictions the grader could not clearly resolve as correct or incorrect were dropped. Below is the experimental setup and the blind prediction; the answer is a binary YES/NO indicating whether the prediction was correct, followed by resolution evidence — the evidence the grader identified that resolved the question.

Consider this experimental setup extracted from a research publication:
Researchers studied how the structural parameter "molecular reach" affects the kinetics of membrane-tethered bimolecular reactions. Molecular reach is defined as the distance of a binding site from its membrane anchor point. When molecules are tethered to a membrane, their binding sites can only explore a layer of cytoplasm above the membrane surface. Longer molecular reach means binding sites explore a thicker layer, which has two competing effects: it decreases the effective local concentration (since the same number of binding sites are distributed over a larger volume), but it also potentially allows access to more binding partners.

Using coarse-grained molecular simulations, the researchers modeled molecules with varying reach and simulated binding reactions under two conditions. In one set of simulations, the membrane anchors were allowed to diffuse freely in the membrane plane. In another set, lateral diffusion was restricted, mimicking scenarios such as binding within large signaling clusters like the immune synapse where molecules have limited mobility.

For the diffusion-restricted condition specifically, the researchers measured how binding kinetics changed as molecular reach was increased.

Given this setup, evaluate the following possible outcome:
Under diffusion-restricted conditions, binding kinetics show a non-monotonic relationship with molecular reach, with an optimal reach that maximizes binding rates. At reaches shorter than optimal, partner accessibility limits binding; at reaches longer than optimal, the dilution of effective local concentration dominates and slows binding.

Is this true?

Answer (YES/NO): NO